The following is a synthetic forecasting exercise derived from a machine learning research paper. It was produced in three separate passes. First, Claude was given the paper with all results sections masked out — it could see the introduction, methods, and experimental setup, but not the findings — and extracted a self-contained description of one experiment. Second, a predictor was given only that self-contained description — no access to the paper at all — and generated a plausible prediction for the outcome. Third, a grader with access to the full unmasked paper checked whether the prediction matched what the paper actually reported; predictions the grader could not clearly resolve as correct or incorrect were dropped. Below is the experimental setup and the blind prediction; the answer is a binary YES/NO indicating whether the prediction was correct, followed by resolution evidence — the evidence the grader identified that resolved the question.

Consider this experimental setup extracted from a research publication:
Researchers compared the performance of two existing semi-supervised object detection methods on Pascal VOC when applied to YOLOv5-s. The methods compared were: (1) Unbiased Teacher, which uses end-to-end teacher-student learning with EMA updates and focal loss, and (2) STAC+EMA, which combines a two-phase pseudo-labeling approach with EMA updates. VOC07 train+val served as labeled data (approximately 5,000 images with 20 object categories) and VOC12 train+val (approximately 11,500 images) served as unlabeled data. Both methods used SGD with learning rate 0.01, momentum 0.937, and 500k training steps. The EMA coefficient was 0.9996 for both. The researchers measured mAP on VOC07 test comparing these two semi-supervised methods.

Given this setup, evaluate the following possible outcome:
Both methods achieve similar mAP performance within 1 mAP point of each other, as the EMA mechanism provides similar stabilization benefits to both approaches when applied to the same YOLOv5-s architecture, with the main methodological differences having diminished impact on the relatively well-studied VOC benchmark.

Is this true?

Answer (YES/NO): NO